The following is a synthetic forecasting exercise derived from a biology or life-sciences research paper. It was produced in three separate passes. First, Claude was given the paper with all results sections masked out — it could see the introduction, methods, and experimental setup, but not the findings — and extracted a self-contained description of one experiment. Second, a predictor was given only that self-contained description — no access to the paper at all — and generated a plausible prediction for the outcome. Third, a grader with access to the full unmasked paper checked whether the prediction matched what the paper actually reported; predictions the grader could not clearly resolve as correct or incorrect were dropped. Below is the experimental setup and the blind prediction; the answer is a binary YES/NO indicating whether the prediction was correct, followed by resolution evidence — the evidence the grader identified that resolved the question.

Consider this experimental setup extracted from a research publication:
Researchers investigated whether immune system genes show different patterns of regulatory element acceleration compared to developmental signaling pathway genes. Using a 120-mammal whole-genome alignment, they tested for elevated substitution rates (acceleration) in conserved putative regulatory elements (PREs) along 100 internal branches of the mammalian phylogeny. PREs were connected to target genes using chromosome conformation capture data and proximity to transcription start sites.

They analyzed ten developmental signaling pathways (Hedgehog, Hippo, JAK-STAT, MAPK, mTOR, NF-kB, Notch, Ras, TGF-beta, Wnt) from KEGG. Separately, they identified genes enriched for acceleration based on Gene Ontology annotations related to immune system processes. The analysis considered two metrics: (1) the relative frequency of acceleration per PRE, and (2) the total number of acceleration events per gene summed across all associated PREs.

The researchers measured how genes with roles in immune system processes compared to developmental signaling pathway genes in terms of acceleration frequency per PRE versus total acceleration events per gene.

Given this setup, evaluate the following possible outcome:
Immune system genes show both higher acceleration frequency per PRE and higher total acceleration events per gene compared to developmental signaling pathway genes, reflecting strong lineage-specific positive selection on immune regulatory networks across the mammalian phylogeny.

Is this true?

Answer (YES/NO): NO